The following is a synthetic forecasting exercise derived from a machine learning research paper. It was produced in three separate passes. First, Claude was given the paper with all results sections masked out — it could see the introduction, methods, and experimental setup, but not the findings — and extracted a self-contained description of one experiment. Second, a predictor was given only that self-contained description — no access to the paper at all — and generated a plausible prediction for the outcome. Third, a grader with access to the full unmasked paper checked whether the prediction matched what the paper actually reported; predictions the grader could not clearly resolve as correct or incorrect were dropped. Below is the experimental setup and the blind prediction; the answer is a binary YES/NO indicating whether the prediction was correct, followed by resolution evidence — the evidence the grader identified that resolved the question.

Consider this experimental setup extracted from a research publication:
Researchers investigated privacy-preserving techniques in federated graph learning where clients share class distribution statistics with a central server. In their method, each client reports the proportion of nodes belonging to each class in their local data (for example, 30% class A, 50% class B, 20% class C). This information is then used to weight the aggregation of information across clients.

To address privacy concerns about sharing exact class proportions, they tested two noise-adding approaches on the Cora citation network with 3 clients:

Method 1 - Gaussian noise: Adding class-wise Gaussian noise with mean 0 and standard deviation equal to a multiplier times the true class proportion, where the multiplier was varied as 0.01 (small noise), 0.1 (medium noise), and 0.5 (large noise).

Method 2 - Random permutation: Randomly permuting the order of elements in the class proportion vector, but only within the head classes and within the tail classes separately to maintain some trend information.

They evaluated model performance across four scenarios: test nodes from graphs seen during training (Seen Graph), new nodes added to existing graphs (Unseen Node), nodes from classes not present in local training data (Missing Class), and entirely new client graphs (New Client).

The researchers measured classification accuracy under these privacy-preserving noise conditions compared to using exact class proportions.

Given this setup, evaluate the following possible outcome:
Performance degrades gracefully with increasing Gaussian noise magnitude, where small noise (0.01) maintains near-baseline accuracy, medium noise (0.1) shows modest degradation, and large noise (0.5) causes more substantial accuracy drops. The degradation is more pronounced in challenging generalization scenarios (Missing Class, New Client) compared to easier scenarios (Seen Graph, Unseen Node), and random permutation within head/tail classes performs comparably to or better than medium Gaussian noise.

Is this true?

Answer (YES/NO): NO